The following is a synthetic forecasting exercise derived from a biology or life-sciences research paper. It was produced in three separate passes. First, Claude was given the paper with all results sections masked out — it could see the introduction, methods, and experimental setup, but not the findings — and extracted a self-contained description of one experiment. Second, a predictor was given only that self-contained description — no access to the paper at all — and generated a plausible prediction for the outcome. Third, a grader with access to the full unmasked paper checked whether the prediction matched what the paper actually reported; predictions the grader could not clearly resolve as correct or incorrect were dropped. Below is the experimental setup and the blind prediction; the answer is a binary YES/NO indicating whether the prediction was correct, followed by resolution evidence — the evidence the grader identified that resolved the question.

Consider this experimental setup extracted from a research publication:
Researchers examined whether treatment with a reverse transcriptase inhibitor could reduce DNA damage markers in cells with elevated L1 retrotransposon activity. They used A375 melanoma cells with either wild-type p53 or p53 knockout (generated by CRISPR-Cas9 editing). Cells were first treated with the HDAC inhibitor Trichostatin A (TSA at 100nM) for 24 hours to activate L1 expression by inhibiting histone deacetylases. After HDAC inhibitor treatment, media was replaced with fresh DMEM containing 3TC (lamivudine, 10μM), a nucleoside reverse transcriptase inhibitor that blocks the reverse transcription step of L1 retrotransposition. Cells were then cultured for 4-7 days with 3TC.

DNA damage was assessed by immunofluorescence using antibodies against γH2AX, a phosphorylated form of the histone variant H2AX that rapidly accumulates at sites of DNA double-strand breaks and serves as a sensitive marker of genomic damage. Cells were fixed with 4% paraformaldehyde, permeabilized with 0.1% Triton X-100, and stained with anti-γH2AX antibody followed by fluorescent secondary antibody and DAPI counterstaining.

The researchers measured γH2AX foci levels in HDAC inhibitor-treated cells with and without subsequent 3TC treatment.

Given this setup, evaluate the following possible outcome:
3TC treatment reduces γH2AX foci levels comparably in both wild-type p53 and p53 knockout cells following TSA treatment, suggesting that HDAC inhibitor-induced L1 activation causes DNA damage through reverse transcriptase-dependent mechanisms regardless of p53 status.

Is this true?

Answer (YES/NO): NO